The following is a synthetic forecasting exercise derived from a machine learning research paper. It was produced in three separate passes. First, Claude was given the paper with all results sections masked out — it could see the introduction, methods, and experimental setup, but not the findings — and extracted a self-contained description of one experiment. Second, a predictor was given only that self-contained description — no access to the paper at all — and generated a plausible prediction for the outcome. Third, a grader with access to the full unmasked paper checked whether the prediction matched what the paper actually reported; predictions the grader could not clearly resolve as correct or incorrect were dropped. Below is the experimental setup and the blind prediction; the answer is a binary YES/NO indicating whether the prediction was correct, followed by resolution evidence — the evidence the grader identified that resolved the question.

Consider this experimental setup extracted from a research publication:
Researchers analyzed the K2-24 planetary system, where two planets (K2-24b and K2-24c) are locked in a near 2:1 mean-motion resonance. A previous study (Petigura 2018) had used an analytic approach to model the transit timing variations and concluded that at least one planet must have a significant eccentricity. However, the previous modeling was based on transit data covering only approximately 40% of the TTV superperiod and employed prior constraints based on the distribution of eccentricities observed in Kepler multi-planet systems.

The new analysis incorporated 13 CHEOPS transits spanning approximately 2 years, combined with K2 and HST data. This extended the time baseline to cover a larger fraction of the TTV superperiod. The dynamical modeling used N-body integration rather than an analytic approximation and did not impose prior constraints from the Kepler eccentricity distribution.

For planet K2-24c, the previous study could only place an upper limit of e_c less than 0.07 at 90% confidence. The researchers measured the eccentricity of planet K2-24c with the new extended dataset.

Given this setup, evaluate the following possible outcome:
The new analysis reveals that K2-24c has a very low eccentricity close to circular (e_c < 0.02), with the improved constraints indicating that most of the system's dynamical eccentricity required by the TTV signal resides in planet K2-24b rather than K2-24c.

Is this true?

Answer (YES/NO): NO